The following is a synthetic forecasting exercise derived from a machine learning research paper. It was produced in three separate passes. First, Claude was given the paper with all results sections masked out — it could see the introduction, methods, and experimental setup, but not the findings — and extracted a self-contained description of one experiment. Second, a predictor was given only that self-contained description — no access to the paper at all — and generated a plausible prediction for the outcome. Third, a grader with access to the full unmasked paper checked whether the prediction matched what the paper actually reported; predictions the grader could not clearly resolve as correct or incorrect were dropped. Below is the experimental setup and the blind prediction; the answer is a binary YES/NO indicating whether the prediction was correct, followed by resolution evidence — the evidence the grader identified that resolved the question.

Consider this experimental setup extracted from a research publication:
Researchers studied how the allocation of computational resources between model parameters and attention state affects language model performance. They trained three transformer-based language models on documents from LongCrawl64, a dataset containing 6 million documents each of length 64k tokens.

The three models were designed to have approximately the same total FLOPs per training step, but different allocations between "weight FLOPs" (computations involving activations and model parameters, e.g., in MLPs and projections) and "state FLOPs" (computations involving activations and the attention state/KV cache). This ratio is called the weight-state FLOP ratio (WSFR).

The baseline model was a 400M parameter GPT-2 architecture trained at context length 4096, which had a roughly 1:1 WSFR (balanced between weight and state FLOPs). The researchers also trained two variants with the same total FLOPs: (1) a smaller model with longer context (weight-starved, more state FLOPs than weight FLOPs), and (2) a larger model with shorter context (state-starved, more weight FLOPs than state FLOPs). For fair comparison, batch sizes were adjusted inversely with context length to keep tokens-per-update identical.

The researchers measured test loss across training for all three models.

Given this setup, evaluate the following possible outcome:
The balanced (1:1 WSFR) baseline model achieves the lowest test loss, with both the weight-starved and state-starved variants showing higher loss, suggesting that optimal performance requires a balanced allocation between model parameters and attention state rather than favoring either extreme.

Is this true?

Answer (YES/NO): YES